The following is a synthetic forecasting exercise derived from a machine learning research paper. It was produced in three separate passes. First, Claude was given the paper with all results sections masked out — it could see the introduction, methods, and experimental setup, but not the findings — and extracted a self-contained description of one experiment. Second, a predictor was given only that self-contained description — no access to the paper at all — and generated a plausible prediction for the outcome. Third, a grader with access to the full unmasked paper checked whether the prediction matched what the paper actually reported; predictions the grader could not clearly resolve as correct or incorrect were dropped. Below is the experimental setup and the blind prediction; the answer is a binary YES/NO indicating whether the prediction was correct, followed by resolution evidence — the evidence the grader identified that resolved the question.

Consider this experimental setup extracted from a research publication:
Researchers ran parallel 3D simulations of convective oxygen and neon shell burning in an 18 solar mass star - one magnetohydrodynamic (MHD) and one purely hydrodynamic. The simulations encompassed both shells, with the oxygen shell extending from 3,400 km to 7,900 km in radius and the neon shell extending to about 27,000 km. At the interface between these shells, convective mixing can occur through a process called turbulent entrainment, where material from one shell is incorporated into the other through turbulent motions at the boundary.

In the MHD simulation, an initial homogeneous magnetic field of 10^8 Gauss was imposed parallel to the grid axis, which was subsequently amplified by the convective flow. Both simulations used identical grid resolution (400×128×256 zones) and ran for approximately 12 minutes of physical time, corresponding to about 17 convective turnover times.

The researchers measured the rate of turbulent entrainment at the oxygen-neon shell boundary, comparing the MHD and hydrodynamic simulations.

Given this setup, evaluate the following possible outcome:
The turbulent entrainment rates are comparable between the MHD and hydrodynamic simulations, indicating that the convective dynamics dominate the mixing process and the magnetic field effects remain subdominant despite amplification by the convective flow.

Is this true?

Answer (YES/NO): NO